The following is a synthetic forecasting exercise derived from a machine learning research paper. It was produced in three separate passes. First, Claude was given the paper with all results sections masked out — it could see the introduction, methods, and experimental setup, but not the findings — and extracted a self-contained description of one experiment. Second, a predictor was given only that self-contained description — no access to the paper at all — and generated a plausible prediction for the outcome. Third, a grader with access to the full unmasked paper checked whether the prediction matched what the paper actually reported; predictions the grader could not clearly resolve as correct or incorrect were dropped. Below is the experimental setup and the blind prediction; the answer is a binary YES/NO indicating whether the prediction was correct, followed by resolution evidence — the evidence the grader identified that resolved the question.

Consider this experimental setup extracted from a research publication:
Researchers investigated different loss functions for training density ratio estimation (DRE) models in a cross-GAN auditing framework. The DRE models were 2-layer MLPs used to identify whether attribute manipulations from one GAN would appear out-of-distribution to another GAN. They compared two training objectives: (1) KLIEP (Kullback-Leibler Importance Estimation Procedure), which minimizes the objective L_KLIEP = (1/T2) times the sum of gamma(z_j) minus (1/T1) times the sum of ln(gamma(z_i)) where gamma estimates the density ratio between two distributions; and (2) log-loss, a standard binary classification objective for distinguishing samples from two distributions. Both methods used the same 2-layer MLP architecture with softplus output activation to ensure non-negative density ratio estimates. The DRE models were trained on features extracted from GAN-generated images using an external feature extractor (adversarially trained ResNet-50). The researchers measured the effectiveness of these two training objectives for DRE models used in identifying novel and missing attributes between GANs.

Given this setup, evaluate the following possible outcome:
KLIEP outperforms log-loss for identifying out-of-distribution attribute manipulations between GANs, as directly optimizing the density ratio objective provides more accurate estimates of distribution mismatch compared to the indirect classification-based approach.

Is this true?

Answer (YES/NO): YES